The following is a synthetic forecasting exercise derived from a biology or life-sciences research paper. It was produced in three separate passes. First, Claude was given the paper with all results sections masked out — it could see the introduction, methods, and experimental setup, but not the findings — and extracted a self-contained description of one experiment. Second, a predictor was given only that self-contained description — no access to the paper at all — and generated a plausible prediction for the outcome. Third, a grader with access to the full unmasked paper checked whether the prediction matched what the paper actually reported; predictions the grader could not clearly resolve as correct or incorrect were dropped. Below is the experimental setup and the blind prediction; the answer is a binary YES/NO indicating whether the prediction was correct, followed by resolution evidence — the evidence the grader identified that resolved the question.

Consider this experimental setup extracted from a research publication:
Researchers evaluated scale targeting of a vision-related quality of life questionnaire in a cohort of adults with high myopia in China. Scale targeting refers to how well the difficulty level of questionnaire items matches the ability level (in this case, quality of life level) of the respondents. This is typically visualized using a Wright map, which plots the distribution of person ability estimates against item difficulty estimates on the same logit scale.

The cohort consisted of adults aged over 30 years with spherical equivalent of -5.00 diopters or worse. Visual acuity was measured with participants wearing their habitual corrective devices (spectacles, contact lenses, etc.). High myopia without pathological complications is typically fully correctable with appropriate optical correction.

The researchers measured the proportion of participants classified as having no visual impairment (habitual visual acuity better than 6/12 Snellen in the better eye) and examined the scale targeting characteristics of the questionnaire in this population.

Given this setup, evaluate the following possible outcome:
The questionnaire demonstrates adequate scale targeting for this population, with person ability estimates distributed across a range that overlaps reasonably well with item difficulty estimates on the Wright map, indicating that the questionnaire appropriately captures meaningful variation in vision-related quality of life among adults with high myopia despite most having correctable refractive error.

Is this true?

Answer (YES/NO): NO